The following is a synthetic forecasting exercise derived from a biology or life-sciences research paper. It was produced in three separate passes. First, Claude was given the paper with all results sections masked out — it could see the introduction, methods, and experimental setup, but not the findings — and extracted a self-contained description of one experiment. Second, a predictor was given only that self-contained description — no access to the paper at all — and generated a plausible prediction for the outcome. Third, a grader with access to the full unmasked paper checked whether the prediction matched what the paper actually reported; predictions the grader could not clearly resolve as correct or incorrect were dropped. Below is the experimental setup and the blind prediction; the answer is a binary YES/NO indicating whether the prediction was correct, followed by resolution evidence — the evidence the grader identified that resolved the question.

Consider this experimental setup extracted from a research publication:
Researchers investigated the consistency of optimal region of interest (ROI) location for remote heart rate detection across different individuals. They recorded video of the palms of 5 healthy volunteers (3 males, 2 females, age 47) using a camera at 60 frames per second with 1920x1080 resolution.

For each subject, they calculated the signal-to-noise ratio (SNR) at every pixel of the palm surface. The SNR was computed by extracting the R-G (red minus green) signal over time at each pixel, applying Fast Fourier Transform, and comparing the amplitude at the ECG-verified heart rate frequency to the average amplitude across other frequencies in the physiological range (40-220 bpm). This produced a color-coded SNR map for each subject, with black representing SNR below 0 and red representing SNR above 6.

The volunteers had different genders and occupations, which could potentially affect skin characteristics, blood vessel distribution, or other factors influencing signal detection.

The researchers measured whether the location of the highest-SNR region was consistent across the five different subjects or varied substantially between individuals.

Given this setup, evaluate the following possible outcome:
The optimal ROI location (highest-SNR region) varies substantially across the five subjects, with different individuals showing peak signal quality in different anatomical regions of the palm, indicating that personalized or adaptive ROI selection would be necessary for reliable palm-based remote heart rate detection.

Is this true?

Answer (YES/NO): NO